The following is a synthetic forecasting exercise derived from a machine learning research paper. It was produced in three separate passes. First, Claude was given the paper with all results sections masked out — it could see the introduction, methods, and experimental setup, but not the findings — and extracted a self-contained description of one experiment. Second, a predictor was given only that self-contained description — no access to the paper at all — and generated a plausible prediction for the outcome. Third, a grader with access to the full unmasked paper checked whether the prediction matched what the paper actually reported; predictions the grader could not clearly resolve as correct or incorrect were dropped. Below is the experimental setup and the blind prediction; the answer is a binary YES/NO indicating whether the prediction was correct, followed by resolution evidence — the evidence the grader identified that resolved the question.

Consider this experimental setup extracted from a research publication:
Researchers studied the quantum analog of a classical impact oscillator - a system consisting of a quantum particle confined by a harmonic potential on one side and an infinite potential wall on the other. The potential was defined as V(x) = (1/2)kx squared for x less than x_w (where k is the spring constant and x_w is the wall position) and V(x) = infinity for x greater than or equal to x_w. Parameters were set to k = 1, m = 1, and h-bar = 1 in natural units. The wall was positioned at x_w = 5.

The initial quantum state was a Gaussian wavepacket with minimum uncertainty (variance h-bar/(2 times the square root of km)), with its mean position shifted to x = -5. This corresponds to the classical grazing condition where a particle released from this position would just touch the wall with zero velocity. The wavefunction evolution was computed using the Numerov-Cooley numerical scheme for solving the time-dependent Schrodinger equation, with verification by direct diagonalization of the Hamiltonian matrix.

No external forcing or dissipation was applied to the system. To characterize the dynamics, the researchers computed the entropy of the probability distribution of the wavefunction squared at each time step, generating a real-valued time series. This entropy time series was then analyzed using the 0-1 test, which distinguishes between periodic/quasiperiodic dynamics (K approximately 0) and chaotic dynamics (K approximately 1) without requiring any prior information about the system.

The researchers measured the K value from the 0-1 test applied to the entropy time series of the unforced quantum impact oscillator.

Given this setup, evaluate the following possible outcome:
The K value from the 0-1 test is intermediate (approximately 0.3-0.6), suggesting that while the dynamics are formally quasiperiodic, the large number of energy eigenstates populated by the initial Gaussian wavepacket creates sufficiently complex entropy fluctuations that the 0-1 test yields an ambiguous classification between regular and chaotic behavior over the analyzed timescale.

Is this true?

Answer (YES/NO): NO